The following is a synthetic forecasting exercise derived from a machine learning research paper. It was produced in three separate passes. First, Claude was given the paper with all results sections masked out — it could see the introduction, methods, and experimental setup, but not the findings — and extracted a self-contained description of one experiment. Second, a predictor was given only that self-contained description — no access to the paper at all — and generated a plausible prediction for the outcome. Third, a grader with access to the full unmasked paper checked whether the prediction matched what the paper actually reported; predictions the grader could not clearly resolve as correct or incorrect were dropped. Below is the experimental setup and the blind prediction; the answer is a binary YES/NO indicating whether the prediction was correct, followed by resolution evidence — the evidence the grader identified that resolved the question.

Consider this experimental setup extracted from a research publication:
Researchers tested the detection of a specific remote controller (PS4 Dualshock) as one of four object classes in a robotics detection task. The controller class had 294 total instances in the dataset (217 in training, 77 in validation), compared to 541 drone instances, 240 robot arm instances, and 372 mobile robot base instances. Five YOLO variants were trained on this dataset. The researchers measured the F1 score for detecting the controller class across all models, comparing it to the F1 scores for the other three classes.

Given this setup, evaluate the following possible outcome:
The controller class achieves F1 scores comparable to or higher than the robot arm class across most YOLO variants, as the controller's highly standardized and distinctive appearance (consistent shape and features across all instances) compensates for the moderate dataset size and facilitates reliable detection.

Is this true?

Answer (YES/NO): NO